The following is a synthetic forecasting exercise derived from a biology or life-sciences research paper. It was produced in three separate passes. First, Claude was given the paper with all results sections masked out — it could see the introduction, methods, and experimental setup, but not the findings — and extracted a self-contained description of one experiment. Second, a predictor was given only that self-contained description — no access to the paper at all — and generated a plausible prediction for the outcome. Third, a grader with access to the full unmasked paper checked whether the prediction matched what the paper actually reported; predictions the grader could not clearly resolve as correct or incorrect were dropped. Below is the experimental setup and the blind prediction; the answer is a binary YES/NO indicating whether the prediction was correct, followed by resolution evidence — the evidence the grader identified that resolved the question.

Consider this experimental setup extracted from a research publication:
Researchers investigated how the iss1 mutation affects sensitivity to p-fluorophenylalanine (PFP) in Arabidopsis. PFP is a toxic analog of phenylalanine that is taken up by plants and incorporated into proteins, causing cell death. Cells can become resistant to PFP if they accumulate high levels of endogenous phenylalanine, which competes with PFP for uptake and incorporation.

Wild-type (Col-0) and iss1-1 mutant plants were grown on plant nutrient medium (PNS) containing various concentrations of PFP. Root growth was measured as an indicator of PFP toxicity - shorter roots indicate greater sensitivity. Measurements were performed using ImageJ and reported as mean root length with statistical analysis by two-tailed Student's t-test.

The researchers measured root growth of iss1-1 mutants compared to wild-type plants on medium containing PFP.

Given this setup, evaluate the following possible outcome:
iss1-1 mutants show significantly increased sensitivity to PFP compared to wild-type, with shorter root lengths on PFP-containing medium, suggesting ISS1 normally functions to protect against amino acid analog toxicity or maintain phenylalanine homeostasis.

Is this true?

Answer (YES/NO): NO